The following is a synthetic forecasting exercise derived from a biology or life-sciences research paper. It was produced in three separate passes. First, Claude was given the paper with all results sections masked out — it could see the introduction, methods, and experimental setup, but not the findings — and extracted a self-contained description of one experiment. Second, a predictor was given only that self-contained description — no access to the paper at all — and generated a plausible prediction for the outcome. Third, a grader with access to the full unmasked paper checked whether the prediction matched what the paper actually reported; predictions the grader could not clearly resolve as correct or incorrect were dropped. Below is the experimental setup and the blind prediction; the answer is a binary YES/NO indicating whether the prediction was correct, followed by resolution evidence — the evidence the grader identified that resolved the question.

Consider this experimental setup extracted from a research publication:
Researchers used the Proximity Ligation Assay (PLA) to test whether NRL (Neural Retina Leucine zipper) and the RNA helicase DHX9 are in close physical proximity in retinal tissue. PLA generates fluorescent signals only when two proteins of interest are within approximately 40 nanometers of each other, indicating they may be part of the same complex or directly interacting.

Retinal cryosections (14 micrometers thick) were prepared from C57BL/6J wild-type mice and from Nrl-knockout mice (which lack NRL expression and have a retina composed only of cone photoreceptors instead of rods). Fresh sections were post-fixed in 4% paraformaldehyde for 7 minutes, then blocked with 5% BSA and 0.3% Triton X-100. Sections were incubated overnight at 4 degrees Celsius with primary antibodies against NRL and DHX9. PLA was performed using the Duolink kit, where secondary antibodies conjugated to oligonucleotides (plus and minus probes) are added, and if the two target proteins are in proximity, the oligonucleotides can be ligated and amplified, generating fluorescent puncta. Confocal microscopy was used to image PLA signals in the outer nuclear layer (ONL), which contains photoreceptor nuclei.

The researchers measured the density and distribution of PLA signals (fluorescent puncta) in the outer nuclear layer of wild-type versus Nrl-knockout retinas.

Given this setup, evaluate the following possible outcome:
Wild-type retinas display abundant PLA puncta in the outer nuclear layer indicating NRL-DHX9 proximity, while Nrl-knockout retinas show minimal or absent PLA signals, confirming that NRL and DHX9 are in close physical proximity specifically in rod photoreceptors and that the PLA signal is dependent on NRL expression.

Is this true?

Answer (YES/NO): YES